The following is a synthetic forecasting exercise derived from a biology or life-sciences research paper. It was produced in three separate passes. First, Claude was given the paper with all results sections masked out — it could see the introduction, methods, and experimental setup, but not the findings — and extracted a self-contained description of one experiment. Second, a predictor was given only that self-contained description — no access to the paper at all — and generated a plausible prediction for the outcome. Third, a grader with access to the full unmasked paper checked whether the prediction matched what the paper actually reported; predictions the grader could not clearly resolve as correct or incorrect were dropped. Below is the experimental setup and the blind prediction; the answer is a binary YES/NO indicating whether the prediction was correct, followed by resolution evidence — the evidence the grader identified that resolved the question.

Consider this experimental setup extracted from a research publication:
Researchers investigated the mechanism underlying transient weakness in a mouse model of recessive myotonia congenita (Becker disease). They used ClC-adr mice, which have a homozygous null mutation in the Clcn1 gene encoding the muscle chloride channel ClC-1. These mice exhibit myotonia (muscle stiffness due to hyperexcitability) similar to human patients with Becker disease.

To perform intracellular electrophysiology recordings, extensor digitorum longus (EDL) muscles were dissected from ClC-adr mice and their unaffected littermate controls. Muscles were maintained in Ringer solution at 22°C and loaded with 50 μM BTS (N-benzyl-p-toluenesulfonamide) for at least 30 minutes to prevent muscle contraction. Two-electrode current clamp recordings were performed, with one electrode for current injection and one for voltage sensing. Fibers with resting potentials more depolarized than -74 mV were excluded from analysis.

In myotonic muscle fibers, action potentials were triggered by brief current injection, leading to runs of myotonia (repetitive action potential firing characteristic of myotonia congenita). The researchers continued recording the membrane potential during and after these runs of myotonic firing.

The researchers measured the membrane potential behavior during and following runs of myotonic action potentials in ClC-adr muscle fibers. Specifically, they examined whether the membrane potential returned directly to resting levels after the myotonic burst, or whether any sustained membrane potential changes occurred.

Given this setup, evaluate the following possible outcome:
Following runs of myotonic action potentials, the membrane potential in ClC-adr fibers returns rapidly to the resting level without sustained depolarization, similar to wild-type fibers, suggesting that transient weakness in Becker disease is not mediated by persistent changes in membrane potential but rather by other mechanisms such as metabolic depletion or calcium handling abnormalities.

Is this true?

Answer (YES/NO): NO